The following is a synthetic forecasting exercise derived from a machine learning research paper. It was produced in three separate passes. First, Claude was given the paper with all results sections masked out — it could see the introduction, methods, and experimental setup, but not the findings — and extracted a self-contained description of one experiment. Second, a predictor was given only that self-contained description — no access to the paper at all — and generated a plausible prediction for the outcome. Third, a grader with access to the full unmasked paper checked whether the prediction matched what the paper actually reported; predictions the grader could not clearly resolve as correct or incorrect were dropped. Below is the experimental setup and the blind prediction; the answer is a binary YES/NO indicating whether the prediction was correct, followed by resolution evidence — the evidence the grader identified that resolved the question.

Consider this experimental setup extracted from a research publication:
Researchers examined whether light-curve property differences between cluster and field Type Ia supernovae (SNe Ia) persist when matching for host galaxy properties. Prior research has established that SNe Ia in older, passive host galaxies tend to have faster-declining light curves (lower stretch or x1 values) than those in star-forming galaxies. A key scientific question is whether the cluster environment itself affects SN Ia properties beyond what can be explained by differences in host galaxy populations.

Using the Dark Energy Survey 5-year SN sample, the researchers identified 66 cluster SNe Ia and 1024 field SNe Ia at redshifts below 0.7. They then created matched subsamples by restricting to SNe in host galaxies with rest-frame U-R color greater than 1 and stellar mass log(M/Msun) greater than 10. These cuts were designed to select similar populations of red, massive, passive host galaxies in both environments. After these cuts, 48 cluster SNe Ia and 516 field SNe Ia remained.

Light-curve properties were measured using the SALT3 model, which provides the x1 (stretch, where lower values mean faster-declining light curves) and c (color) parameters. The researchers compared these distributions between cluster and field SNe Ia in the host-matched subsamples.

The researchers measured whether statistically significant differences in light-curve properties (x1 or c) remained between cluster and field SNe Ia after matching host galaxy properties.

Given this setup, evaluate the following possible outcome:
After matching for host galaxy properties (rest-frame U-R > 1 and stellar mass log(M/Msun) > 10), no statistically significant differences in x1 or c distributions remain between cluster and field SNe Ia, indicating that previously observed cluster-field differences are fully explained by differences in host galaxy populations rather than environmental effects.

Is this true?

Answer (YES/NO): YES